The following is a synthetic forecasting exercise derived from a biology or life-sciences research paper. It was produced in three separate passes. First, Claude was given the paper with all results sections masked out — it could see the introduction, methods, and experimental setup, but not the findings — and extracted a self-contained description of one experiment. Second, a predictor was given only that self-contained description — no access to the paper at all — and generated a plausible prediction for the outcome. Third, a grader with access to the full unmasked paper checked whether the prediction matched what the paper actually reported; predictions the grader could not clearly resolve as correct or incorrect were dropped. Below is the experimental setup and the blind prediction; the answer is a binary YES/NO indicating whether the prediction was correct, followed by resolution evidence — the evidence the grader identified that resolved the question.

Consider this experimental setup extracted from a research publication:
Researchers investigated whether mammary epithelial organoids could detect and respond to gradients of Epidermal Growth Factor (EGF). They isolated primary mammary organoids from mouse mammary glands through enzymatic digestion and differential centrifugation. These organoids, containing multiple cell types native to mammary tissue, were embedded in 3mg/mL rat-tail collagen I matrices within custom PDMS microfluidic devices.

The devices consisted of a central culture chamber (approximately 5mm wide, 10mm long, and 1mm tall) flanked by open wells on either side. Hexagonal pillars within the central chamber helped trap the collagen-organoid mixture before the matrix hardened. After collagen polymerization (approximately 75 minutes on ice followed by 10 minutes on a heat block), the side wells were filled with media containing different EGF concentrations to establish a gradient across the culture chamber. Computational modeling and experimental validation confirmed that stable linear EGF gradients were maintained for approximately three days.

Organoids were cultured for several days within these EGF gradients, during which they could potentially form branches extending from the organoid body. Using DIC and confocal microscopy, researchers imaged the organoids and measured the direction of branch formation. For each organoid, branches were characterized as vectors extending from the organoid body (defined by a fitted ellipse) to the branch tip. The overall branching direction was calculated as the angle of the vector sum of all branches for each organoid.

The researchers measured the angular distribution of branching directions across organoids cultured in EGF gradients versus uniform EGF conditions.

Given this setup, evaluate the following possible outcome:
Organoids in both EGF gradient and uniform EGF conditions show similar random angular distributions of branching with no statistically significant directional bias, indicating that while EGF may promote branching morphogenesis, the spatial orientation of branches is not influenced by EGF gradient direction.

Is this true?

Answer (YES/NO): NO